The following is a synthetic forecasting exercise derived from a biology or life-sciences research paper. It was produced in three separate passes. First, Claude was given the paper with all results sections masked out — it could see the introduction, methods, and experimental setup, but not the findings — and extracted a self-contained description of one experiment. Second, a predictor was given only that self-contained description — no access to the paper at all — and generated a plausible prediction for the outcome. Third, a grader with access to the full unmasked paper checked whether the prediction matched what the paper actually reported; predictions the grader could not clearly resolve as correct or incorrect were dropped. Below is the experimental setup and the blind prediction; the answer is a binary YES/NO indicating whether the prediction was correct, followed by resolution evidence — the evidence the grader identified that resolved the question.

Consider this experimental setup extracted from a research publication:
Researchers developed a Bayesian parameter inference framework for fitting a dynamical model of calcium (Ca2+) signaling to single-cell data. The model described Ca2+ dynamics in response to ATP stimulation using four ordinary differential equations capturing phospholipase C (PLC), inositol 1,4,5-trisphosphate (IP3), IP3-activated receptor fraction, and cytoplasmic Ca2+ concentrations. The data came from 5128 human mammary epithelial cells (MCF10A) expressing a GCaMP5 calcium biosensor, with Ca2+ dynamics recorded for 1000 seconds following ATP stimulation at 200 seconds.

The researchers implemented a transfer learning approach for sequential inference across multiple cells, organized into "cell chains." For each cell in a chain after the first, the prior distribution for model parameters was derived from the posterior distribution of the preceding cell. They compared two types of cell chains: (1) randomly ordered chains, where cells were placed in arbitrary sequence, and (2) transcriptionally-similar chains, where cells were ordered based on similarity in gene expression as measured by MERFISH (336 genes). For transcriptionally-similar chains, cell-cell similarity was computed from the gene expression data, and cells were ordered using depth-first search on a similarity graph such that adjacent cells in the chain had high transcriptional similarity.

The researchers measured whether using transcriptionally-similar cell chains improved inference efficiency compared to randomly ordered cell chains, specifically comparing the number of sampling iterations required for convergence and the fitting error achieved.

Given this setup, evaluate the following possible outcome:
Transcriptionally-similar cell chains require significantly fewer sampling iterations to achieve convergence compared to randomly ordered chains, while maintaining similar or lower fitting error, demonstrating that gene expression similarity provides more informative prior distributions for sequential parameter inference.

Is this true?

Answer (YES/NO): NO